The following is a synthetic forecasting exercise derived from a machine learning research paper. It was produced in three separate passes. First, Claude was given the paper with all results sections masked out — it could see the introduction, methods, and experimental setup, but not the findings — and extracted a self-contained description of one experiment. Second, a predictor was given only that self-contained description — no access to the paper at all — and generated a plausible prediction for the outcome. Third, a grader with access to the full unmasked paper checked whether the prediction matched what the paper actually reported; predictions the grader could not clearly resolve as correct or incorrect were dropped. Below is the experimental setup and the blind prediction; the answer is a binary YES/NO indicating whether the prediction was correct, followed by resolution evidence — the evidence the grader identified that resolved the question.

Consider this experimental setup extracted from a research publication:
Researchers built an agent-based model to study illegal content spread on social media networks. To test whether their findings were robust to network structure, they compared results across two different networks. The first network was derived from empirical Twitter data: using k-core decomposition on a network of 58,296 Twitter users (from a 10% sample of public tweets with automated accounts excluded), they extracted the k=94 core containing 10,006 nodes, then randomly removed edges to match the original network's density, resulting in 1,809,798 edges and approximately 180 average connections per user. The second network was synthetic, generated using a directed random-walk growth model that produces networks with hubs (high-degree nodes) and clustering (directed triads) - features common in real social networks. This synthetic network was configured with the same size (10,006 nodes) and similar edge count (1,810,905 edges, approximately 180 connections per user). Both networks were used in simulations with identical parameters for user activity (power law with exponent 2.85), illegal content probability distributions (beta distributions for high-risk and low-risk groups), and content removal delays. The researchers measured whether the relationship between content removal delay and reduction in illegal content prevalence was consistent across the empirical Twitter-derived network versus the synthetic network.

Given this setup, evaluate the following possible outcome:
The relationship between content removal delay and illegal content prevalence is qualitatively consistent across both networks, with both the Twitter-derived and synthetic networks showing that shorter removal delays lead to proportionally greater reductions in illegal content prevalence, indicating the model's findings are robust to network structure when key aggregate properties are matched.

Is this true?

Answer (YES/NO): YES